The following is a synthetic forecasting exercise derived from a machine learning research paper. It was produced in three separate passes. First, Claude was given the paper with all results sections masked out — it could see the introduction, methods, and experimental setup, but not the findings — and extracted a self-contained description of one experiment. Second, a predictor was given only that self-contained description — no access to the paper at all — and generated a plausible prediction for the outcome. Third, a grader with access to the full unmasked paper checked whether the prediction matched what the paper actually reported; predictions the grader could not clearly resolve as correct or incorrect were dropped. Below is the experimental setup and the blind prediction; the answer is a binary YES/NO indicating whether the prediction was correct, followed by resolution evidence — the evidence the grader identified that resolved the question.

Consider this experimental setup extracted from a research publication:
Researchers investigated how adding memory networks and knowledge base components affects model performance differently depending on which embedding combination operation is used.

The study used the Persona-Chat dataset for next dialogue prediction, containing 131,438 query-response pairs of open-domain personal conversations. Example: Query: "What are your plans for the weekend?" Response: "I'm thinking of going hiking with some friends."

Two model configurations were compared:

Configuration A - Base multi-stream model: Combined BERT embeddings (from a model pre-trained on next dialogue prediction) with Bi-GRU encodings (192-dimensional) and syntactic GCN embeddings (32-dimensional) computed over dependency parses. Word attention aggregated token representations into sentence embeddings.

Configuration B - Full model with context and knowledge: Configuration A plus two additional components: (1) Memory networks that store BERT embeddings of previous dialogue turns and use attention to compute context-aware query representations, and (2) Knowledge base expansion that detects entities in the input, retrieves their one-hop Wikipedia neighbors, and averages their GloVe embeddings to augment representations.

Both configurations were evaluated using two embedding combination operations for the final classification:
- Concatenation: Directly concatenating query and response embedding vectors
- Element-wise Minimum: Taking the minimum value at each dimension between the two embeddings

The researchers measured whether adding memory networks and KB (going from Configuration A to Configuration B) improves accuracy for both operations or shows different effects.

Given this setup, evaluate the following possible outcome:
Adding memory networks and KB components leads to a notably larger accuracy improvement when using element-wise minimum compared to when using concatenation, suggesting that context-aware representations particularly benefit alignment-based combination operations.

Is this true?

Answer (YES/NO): NO